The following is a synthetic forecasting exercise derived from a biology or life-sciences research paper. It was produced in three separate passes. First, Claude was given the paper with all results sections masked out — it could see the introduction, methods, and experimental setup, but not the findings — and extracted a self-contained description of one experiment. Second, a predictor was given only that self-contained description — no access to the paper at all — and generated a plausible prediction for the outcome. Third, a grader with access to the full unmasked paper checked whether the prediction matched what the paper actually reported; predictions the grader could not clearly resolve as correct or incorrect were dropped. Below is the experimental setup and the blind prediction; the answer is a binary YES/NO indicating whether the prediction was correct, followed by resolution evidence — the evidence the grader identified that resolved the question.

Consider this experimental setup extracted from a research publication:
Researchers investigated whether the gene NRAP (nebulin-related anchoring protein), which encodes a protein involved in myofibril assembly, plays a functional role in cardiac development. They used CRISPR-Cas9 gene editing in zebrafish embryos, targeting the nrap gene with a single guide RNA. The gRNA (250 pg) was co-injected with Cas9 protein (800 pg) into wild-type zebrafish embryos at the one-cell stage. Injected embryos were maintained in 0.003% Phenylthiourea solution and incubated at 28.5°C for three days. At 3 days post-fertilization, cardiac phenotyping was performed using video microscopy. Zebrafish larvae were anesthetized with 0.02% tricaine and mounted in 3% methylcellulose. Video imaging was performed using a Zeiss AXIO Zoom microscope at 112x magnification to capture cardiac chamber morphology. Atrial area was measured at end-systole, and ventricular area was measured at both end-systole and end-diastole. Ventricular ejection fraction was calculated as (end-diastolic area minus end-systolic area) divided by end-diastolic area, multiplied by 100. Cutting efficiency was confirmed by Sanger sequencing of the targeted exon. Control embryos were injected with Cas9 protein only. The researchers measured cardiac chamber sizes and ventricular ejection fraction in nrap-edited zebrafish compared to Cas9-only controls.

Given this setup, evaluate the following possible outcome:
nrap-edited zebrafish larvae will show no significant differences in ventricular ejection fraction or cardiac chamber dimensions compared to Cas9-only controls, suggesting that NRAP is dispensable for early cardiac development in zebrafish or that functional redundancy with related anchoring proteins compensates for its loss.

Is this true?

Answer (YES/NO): NO